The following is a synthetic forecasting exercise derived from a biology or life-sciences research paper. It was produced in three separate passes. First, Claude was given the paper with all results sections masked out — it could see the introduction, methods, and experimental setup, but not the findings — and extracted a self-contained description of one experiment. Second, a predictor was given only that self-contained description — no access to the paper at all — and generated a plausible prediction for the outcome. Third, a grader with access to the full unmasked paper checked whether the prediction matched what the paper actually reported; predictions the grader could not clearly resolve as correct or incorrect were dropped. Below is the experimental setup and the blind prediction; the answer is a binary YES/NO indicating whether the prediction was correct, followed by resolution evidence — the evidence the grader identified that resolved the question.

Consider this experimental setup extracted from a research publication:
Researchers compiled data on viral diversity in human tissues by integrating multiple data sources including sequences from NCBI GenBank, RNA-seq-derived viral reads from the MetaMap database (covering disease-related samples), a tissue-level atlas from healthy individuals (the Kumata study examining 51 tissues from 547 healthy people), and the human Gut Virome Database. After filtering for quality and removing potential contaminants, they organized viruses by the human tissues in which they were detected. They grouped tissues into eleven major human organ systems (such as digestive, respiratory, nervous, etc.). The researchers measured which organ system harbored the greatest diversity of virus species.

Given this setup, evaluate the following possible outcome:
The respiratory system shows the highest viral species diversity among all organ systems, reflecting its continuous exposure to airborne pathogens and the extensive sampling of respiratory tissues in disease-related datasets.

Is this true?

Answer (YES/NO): NO